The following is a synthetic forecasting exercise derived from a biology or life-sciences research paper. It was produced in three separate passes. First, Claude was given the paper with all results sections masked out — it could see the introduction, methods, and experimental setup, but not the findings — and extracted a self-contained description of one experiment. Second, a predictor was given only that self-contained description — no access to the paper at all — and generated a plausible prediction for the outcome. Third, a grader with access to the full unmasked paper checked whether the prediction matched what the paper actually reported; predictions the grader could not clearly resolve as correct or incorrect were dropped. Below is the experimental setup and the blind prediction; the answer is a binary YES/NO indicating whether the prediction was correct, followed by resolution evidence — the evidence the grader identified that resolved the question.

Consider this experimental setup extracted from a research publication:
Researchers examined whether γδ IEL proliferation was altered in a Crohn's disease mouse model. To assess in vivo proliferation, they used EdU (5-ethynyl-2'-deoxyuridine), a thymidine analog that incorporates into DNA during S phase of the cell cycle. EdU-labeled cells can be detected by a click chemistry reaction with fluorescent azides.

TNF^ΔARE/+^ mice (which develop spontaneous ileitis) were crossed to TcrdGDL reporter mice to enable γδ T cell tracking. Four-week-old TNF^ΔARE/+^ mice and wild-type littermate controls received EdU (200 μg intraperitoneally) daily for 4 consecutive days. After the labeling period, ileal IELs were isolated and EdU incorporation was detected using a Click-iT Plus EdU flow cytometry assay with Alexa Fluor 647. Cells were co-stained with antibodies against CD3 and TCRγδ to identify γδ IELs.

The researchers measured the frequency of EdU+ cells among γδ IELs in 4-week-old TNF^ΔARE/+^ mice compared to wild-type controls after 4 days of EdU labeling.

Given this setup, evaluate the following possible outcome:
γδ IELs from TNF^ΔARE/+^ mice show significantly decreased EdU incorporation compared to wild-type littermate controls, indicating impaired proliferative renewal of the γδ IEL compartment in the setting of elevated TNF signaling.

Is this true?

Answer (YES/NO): YES